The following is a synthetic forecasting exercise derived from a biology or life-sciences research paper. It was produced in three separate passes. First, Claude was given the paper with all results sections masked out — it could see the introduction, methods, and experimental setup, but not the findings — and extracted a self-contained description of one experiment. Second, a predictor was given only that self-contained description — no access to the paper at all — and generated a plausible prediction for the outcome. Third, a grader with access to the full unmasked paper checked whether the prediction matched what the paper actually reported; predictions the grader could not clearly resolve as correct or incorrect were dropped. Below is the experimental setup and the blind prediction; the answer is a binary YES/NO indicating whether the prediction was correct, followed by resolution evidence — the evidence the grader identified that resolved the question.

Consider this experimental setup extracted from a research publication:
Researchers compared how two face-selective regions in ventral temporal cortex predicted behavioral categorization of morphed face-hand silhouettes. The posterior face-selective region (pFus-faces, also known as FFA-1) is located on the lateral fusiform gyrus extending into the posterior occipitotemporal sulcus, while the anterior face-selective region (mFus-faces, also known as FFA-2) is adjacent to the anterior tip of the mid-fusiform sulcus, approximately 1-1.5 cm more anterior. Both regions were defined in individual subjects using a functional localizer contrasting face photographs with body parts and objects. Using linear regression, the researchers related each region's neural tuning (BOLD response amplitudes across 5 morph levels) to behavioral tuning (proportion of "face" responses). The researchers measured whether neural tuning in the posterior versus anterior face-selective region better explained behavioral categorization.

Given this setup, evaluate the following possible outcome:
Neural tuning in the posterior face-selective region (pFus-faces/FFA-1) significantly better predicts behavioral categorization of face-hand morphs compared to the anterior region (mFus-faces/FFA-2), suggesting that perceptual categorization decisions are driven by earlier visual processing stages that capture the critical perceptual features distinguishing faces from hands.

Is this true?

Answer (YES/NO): NO